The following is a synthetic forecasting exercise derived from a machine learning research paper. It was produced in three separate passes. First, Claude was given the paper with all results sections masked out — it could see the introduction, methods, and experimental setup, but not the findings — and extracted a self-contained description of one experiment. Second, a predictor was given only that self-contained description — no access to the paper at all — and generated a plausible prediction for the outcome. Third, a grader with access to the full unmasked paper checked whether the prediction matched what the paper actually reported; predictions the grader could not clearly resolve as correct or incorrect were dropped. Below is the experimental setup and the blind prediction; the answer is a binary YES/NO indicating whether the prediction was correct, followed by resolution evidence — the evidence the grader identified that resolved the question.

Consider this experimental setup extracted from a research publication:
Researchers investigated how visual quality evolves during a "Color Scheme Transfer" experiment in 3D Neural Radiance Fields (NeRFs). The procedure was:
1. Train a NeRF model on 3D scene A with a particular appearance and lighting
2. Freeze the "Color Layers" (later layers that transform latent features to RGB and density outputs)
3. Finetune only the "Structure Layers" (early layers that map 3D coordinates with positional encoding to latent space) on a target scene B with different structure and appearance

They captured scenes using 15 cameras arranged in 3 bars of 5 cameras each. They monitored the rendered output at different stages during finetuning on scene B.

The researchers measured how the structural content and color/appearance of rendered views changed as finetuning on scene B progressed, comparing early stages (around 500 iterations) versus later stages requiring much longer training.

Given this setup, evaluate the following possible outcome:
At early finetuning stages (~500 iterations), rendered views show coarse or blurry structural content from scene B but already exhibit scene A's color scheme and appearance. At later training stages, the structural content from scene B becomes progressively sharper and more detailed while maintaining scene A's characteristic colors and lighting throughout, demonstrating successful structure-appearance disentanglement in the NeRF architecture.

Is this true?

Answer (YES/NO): NO